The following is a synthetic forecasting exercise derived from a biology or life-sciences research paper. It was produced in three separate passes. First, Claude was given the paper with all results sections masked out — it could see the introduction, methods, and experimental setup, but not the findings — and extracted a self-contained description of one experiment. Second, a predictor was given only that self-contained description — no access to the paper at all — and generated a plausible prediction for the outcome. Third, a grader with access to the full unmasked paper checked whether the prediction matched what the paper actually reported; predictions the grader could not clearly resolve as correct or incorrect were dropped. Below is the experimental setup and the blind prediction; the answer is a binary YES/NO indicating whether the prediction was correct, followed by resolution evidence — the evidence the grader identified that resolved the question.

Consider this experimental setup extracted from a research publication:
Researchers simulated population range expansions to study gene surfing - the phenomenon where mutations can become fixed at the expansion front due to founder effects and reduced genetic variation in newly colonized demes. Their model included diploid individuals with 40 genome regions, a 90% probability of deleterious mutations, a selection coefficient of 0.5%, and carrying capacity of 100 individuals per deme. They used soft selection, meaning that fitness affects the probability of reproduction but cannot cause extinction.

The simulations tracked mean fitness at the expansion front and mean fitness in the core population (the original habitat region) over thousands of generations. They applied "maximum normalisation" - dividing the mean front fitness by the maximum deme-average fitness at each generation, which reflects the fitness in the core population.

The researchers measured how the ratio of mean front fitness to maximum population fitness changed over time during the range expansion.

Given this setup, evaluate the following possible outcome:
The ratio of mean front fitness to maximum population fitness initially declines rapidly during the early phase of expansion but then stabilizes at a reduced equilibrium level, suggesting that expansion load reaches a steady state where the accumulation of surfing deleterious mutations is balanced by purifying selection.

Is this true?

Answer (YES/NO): NO